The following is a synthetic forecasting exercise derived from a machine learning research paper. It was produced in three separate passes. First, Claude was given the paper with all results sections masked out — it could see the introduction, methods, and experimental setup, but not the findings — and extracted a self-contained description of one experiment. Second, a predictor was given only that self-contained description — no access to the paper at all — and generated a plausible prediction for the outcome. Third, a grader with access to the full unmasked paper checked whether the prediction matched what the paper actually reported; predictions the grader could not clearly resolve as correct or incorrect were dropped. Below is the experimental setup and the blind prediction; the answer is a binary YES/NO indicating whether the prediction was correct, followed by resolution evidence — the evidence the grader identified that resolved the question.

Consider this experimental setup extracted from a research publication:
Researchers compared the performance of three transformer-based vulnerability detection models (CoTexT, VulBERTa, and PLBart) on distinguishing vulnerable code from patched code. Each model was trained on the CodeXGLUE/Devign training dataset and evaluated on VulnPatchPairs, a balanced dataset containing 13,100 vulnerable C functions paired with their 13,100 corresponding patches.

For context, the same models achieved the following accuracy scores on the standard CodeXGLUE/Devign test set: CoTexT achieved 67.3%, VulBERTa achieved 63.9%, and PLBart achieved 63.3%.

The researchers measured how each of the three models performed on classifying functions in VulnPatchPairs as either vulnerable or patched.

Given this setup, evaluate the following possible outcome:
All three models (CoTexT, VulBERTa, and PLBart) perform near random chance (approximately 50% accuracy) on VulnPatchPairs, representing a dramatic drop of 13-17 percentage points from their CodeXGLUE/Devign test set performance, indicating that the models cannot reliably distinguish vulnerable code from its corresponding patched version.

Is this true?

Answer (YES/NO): NO